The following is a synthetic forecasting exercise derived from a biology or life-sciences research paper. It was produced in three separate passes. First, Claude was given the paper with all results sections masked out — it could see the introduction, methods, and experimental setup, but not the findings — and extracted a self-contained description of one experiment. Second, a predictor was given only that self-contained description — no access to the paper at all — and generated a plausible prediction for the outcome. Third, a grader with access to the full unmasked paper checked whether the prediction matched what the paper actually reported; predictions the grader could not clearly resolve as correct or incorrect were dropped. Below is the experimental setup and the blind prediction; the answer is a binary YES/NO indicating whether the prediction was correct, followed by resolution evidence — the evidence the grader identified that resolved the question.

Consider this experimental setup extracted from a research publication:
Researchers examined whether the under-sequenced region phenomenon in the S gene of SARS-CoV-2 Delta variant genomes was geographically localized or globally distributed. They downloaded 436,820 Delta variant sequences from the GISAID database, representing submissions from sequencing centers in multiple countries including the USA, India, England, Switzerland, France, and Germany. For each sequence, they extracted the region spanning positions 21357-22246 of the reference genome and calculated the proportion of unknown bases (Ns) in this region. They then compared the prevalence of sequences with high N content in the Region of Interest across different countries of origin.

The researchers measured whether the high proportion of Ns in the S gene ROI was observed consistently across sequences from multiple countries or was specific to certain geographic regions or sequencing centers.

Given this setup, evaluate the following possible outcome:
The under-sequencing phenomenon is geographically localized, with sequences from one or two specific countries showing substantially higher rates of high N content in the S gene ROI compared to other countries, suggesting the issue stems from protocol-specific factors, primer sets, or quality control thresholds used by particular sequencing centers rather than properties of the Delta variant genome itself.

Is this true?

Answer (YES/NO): NO